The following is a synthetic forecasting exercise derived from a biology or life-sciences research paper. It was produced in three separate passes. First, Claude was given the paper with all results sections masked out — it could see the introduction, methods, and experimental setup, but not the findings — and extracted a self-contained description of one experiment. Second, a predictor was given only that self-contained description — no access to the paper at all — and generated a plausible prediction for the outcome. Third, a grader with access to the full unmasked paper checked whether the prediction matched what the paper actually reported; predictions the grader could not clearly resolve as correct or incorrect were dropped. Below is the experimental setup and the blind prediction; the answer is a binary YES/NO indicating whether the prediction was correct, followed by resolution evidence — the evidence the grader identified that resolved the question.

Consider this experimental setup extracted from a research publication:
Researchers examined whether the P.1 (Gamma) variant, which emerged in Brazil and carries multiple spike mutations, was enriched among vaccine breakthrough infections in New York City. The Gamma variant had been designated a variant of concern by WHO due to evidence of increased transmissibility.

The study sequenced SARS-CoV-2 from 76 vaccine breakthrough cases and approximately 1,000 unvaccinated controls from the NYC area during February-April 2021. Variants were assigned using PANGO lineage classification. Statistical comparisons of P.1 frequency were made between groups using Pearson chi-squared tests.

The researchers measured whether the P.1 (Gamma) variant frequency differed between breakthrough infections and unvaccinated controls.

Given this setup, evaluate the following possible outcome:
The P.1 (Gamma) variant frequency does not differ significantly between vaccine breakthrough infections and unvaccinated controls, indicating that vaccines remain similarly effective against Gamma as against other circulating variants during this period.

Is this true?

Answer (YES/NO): YES